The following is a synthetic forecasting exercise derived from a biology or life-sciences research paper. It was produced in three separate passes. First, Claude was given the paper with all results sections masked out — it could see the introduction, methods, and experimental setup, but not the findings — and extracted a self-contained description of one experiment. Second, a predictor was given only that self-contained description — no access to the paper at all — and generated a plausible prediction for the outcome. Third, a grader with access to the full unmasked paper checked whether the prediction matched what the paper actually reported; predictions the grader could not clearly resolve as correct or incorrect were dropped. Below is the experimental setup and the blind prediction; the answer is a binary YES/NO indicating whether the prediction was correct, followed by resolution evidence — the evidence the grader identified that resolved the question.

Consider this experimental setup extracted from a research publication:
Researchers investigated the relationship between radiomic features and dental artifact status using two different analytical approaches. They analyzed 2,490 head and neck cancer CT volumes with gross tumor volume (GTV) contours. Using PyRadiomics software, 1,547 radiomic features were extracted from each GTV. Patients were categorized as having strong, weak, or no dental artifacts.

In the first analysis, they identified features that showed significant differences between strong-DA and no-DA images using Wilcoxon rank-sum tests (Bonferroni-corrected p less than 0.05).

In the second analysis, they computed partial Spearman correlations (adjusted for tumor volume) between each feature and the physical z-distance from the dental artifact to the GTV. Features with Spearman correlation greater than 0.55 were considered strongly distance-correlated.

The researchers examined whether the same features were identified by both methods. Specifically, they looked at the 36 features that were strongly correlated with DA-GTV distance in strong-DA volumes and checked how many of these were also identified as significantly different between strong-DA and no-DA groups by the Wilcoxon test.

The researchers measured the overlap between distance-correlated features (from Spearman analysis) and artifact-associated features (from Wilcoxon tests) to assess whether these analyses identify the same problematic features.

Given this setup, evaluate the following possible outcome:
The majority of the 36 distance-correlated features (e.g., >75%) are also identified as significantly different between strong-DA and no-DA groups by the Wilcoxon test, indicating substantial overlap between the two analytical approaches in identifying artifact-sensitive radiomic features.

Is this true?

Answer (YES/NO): NO